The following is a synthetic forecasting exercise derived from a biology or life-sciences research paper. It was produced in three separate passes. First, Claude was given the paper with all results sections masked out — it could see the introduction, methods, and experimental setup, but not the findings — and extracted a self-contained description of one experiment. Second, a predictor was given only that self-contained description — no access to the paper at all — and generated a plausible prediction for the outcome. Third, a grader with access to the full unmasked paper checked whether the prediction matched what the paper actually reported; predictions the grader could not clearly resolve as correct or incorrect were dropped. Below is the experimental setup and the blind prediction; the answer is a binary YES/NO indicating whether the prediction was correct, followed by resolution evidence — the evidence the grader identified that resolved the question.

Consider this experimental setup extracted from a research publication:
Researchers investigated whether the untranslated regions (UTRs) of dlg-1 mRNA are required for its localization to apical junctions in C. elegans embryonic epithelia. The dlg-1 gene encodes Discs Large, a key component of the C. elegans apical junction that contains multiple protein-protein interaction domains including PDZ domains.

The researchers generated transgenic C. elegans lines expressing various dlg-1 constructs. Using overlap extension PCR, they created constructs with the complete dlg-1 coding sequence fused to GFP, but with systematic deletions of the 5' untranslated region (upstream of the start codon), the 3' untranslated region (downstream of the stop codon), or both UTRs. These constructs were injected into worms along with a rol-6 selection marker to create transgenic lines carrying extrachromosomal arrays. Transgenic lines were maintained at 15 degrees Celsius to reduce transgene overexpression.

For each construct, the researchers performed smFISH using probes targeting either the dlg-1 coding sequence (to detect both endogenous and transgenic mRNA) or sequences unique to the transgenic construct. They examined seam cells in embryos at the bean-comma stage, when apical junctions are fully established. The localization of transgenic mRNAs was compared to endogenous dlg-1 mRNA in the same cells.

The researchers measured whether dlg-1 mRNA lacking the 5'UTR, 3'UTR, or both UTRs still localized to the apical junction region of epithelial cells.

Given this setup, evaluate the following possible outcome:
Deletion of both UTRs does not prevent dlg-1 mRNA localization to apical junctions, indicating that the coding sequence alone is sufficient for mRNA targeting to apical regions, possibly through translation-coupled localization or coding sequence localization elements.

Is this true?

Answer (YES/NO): YES